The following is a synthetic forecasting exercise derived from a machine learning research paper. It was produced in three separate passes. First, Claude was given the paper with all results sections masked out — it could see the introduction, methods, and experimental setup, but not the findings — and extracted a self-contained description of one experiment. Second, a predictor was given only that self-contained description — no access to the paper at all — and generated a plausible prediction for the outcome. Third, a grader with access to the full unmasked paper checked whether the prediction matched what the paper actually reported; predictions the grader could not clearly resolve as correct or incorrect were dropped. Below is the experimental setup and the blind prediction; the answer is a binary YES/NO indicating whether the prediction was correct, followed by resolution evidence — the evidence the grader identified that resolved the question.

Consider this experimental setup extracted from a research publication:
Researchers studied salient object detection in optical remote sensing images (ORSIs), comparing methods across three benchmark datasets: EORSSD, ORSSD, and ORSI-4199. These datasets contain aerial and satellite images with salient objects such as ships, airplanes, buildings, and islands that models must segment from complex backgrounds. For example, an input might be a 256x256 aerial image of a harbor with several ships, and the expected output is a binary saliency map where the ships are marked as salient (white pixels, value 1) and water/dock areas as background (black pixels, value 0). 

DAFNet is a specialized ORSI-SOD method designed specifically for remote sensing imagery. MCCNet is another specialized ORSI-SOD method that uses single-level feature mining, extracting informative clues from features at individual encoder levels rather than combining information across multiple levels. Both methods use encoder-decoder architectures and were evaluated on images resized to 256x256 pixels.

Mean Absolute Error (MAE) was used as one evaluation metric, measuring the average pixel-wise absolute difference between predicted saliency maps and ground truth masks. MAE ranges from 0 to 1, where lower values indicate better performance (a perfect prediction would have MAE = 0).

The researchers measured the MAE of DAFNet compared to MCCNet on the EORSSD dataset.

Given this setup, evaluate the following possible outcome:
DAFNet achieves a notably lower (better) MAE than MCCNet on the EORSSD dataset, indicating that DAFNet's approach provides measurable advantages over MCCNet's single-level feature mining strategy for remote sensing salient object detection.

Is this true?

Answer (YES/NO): YES